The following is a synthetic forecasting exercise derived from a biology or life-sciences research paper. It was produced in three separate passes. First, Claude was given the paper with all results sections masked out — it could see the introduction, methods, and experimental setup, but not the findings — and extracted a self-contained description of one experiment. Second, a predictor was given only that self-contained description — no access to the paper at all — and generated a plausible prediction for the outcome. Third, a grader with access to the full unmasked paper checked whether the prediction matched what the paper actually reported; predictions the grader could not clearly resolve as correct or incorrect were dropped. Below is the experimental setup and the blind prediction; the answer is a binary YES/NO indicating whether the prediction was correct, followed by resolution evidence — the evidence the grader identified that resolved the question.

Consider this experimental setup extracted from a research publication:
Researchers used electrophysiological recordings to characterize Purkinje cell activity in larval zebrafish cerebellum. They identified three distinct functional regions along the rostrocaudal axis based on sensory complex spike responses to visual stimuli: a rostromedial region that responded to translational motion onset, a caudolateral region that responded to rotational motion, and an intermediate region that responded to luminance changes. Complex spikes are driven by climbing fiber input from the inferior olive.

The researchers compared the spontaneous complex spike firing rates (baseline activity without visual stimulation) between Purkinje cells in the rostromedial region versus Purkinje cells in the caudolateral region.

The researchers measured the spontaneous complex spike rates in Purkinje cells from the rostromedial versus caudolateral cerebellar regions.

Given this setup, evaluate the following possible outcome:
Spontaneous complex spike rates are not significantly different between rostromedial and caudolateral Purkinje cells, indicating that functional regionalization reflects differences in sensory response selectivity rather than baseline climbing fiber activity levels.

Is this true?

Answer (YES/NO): NO